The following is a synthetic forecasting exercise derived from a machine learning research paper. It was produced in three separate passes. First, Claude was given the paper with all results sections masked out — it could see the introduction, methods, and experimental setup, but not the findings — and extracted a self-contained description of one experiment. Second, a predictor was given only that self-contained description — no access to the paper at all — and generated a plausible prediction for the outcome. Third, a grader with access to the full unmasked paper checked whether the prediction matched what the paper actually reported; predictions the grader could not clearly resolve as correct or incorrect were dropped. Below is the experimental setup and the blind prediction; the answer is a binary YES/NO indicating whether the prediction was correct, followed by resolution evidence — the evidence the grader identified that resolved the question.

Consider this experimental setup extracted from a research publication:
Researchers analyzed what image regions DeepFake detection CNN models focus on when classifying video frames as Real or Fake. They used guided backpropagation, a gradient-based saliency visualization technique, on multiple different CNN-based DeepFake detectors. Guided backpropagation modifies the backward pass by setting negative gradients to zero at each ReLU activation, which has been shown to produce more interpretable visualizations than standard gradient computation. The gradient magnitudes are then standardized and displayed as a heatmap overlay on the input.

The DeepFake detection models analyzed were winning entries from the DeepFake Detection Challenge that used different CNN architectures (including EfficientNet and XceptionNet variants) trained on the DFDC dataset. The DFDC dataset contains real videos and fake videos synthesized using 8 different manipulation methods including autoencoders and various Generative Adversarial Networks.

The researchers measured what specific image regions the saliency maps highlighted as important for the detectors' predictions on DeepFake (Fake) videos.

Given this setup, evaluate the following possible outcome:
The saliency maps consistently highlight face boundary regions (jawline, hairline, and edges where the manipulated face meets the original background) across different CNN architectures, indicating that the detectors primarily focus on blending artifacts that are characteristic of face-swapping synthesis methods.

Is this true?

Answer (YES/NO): NO